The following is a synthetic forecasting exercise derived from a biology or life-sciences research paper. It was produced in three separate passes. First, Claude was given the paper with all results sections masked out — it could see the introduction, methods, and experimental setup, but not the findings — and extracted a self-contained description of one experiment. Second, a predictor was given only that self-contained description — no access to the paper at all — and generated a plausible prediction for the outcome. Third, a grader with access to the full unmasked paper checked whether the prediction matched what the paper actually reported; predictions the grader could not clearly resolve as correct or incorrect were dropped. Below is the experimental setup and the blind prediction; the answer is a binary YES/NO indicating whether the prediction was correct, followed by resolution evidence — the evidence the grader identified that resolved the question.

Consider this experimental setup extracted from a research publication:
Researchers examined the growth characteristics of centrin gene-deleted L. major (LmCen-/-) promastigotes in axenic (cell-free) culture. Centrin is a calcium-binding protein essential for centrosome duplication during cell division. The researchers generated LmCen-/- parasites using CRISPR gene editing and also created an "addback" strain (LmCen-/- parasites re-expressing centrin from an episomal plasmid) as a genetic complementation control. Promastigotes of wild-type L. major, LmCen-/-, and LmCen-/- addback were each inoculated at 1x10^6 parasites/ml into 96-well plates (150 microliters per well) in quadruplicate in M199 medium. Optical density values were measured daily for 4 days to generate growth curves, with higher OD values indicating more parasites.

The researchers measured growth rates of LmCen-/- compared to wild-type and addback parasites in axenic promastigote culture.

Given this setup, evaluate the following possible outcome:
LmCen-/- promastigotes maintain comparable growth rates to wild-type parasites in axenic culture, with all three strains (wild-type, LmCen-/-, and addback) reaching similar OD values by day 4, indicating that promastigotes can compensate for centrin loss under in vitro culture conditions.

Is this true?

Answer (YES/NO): NO